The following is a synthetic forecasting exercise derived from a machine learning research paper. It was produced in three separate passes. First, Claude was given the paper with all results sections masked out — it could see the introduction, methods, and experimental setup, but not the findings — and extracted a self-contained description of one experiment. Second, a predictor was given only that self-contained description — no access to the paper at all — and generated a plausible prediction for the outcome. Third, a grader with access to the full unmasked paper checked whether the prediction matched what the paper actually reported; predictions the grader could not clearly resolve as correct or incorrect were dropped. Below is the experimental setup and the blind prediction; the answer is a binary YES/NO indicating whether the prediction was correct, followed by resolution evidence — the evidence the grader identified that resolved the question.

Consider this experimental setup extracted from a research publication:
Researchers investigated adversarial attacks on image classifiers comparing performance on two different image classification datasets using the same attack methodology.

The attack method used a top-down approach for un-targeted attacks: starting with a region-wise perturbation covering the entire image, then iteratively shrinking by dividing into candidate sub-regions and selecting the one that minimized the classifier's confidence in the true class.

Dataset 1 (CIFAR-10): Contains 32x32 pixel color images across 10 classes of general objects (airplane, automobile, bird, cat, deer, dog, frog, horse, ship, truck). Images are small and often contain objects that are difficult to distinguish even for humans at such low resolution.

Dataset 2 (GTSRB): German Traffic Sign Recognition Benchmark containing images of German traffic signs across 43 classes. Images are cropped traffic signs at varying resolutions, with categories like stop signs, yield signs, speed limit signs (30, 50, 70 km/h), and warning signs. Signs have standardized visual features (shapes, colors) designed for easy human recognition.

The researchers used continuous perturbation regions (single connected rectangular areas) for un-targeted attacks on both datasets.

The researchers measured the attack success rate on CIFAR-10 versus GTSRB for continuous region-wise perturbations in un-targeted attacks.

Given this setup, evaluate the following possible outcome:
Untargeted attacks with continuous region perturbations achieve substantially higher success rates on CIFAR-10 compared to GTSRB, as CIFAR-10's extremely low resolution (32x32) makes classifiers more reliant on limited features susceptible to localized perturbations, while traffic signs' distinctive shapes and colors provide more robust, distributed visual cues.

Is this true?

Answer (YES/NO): NO